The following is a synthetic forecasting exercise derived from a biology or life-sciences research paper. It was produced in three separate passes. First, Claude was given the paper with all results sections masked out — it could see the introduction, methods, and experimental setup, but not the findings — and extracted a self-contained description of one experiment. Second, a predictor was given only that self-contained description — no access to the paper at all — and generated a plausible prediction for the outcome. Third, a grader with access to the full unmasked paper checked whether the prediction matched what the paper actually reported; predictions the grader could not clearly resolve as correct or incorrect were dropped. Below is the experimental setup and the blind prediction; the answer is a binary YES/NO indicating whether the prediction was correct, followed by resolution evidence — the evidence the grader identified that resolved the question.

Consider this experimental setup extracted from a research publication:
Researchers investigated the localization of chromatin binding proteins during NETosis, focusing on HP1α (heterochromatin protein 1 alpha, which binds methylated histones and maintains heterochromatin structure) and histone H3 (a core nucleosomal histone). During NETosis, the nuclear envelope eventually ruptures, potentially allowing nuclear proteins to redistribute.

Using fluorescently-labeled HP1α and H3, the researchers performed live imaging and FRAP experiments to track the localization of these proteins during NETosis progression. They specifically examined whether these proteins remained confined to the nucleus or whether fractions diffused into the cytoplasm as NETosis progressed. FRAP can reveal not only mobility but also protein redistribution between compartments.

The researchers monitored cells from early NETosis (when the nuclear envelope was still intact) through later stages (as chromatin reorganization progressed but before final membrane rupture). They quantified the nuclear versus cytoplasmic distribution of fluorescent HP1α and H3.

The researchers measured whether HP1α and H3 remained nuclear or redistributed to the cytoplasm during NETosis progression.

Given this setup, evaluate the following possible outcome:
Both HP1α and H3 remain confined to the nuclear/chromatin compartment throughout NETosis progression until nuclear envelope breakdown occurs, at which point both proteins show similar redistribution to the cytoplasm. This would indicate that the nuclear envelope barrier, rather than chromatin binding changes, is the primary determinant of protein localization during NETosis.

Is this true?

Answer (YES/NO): NO